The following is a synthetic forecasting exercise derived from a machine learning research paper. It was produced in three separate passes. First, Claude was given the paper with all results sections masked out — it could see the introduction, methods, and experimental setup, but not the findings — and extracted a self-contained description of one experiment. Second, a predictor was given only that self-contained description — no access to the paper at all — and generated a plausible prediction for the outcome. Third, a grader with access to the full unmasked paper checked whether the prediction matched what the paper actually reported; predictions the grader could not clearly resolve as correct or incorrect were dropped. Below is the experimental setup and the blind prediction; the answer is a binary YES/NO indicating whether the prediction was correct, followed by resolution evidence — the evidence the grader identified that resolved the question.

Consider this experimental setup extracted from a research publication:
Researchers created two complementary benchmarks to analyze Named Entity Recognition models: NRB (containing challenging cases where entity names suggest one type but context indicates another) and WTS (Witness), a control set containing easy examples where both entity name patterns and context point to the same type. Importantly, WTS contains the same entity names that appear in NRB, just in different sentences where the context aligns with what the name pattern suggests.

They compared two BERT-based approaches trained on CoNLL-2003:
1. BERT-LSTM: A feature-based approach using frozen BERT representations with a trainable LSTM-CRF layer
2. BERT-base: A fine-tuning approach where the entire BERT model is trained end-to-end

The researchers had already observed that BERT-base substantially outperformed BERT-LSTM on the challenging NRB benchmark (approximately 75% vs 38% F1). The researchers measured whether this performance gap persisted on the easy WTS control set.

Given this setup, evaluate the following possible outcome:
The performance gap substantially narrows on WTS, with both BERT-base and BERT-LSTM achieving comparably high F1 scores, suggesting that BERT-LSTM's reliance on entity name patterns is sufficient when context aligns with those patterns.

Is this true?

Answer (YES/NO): YES